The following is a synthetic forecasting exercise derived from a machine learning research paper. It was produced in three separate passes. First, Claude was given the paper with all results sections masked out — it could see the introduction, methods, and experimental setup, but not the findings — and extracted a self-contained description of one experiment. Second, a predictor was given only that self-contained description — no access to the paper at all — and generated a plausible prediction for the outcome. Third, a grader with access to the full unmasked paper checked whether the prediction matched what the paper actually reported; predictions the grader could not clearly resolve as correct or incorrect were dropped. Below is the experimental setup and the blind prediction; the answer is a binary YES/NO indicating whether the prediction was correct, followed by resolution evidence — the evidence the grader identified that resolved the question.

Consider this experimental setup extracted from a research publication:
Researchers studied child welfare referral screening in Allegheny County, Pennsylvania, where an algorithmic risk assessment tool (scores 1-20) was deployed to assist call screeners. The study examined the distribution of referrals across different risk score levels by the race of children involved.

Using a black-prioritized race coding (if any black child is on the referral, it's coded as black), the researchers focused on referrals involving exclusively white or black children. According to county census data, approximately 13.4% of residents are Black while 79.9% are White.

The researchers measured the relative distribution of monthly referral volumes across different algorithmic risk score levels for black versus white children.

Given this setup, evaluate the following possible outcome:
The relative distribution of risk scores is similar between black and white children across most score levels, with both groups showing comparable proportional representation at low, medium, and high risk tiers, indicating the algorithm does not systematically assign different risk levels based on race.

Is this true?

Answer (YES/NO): NO